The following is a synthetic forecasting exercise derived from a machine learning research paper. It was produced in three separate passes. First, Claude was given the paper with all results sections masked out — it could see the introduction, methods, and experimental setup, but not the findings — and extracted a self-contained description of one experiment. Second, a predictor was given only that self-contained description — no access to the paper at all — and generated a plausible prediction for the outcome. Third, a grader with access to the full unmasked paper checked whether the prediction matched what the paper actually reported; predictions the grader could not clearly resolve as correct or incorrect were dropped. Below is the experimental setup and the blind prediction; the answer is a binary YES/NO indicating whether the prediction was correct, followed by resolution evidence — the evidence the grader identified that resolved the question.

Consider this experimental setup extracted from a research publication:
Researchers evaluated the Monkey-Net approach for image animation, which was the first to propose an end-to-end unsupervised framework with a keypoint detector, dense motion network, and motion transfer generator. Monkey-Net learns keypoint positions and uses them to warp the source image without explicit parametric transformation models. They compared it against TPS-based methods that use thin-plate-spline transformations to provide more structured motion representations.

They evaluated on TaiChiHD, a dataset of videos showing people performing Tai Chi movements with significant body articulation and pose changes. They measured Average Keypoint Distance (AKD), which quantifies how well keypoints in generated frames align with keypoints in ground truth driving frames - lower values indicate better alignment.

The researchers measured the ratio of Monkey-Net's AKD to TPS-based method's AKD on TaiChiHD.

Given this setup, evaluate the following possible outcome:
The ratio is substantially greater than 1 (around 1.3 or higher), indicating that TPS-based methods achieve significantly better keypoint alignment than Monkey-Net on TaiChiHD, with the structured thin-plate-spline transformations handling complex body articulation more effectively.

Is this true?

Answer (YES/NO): YES